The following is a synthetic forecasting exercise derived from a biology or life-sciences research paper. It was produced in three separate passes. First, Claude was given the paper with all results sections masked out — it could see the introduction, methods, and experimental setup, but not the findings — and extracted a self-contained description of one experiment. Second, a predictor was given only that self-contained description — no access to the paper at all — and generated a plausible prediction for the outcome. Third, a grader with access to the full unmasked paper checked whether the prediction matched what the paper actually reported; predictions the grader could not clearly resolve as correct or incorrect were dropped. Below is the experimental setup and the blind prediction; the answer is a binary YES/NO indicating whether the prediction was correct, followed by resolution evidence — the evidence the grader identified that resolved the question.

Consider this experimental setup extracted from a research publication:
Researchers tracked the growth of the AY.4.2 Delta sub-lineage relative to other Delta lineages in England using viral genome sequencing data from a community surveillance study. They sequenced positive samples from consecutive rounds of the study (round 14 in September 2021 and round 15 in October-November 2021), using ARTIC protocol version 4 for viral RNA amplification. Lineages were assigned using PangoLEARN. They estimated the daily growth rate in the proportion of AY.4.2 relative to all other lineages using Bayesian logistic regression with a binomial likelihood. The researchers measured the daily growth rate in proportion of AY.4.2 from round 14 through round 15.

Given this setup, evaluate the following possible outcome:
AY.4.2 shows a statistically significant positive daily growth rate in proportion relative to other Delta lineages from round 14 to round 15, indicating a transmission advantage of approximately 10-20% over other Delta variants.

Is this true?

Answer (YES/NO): NO